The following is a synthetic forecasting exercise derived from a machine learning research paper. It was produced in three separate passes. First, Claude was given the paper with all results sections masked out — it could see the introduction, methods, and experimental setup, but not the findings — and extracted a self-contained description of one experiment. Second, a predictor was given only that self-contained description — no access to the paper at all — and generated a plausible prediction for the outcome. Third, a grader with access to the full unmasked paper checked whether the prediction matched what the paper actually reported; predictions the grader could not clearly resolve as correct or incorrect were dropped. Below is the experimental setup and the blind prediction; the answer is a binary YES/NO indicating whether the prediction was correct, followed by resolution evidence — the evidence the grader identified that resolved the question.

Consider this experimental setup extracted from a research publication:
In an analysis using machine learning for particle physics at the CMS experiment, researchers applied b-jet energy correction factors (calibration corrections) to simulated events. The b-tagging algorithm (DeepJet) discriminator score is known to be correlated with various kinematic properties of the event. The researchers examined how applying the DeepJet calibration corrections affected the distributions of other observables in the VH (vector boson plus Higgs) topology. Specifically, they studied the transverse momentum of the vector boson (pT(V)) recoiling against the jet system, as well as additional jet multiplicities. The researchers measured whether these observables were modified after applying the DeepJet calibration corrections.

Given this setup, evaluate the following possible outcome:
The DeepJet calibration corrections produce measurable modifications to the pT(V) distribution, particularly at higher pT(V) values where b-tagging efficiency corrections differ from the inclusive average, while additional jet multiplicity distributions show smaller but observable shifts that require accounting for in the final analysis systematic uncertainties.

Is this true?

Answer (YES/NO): NO